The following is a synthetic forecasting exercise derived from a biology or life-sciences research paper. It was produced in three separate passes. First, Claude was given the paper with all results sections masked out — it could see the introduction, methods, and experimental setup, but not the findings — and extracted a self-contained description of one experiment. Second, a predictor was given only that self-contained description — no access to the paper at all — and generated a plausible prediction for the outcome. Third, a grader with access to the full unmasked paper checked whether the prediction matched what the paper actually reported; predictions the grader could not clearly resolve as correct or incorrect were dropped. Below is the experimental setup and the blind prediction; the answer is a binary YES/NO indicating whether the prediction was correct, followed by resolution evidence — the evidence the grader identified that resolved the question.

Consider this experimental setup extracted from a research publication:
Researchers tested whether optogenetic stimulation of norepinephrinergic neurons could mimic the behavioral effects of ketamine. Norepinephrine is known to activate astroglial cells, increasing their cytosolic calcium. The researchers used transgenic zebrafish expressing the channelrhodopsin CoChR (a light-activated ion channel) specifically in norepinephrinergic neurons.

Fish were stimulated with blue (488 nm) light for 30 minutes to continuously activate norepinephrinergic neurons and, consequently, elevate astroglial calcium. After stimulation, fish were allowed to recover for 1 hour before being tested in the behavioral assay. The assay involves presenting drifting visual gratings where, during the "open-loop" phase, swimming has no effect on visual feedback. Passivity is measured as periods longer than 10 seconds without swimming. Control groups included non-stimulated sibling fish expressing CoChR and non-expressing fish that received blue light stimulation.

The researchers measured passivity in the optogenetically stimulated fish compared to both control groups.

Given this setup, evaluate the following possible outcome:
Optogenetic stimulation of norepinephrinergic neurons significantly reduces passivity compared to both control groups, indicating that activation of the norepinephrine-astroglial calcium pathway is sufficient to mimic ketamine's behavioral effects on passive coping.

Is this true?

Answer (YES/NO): YES